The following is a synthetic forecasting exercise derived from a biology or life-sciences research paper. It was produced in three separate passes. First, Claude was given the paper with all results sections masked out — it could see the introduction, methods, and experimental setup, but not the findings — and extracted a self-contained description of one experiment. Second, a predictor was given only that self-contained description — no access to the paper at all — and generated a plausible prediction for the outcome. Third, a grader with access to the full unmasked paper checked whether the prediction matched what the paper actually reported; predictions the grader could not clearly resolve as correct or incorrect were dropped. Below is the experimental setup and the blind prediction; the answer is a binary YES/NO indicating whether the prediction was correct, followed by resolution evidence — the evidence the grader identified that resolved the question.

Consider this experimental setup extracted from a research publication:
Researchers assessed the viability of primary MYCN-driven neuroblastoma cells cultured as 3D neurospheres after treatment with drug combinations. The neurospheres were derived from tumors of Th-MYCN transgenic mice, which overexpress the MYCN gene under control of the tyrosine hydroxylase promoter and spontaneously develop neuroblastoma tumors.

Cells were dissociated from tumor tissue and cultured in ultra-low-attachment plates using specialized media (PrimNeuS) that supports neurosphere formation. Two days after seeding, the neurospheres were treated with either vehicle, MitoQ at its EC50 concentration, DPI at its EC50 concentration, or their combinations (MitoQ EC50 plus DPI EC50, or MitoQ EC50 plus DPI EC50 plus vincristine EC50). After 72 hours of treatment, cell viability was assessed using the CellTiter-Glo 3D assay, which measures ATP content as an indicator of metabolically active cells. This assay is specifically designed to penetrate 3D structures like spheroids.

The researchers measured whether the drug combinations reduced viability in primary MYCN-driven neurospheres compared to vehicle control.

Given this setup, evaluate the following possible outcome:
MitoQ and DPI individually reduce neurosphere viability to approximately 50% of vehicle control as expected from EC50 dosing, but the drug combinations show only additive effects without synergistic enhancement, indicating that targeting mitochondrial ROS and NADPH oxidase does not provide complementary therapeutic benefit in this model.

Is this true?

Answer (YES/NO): NO